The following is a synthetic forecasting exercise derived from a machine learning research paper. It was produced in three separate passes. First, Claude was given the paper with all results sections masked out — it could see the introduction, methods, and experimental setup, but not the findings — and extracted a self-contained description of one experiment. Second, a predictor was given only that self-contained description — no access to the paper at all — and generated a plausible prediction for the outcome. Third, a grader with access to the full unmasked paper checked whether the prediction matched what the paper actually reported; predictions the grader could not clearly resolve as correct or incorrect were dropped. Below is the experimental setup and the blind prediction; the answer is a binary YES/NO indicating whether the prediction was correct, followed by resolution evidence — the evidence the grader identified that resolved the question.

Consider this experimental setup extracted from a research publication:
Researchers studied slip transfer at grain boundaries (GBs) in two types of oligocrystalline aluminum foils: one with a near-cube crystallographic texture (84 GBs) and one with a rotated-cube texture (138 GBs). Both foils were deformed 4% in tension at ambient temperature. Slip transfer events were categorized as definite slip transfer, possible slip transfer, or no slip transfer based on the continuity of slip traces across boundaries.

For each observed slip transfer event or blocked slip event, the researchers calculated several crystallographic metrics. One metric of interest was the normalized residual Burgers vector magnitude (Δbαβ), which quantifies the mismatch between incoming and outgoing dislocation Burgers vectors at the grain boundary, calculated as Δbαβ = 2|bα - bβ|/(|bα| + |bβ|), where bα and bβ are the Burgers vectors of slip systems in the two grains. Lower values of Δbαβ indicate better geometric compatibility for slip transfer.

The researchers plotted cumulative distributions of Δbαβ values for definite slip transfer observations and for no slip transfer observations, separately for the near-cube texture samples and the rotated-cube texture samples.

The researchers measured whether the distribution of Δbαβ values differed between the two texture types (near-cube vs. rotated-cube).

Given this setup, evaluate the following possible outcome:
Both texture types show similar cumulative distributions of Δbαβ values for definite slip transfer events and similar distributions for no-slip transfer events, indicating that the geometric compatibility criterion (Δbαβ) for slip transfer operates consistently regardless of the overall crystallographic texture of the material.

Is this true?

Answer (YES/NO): NO